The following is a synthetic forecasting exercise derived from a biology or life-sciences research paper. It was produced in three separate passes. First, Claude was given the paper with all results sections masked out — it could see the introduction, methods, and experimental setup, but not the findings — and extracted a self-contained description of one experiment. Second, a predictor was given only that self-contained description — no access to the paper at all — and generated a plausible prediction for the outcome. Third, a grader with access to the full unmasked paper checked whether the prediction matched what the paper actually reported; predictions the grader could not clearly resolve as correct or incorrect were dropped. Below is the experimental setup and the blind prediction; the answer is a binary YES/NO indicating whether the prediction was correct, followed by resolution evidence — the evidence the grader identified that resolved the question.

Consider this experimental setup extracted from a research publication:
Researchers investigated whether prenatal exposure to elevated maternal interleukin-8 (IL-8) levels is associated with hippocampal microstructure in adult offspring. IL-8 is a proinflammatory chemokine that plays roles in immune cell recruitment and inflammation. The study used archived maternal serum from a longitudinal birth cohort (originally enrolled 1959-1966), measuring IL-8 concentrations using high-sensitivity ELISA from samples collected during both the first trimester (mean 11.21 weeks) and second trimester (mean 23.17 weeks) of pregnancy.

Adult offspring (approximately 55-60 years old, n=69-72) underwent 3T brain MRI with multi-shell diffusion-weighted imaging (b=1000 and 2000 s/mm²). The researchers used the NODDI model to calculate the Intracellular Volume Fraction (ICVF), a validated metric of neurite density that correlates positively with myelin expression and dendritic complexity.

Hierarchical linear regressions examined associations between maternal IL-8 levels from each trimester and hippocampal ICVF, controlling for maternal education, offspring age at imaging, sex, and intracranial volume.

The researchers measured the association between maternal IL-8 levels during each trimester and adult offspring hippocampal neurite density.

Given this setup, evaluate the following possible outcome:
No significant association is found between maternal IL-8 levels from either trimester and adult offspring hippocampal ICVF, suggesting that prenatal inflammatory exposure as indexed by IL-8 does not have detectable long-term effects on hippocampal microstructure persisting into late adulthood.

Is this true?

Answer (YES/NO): YES